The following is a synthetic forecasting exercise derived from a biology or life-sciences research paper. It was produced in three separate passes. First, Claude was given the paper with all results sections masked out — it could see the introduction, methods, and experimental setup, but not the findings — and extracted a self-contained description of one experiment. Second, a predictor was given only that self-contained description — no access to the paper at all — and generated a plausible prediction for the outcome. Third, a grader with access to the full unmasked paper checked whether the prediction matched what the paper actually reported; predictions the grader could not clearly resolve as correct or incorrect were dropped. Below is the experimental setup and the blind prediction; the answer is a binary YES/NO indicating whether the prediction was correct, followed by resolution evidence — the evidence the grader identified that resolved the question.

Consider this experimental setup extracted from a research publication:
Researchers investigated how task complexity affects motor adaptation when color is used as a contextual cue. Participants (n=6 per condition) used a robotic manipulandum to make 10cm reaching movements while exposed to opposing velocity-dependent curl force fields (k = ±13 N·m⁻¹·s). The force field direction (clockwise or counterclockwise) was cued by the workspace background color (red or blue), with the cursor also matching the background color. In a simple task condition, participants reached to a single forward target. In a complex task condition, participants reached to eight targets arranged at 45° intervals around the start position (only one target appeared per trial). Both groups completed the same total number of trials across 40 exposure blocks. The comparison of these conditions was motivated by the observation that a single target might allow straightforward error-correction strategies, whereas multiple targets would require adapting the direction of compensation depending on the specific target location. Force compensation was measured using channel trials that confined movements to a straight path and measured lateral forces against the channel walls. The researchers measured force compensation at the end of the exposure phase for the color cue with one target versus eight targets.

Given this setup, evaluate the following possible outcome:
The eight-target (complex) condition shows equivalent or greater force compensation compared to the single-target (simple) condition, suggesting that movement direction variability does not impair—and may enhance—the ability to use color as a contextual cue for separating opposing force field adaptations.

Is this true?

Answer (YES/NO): NO